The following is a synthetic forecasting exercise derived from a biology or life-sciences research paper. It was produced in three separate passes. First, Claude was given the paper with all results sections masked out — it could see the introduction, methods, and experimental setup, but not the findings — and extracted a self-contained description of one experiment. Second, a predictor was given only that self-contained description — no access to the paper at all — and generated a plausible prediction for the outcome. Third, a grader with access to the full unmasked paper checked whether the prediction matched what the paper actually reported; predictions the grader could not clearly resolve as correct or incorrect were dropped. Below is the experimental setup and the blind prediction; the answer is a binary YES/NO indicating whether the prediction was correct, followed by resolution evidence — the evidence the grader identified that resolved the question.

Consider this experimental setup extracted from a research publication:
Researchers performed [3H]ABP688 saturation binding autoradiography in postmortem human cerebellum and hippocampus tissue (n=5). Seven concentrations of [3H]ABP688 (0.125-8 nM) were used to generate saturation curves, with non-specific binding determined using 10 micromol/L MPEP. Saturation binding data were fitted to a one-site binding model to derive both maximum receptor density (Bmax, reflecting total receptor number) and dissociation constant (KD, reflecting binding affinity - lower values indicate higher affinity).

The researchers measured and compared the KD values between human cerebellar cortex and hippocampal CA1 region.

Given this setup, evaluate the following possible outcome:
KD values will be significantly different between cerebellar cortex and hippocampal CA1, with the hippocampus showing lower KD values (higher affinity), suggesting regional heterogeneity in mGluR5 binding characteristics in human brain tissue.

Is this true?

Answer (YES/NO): NO